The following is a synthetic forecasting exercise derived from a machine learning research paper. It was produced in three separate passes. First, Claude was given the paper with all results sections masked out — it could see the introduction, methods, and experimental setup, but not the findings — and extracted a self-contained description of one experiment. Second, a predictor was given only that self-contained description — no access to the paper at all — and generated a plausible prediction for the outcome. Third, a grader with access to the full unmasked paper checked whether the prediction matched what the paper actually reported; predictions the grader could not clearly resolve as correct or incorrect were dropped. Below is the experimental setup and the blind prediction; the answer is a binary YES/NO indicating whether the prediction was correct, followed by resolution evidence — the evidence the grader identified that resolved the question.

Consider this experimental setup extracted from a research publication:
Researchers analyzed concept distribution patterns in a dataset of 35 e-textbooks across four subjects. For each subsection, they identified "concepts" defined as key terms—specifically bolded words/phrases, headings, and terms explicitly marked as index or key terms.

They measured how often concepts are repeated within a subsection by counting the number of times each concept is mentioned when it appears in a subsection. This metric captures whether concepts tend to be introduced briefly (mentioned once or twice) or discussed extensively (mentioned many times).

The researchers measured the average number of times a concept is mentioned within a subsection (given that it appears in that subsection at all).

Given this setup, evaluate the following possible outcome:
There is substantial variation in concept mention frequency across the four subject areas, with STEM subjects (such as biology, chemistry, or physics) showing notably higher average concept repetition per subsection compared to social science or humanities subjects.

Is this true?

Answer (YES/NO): NO